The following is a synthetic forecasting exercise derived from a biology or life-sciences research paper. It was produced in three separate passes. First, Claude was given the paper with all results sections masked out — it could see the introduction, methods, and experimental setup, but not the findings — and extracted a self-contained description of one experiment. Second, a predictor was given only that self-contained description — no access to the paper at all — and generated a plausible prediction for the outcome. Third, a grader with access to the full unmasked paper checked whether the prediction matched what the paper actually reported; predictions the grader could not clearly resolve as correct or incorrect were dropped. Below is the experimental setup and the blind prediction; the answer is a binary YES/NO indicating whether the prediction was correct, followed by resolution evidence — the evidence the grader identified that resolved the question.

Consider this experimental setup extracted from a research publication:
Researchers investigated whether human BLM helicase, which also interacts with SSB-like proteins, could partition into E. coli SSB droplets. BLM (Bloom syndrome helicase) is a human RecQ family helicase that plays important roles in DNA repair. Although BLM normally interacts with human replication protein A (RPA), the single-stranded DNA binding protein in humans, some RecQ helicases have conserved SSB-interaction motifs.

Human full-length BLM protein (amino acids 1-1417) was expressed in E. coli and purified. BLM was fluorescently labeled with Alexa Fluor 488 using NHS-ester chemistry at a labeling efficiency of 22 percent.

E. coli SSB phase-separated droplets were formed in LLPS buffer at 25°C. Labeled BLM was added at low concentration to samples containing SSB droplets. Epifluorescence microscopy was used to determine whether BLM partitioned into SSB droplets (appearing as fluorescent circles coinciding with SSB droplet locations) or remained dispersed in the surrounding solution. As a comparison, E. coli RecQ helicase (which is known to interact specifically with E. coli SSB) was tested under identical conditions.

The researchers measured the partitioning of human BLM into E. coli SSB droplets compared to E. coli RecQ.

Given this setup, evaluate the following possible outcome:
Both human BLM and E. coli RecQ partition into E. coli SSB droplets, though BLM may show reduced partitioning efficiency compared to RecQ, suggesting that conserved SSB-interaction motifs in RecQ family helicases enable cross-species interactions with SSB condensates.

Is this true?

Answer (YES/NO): NO